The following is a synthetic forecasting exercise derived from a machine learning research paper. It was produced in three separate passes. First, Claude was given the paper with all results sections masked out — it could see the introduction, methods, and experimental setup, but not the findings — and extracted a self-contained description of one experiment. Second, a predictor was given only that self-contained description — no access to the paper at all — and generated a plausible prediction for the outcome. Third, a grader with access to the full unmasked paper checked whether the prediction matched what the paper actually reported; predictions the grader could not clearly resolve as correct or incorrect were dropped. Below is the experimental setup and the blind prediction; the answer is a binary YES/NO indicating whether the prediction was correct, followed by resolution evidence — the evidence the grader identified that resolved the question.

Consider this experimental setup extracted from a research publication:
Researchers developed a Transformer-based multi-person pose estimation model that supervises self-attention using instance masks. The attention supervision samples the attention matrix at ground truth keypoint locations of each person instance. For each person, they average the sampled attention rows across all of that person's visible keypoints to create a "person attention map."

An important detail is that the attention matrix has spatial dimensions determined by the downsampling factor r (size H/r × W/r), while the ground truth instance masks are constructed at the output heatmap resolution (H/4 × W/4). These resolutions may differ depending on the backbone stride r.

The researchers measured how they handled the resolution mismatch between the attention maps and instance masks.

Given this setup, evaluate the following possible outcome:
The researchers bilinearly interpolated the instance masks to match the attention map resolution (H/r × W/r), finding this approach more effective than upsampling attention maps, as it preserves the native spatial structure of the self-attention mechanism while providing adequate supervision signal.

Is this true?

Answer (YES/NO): NO